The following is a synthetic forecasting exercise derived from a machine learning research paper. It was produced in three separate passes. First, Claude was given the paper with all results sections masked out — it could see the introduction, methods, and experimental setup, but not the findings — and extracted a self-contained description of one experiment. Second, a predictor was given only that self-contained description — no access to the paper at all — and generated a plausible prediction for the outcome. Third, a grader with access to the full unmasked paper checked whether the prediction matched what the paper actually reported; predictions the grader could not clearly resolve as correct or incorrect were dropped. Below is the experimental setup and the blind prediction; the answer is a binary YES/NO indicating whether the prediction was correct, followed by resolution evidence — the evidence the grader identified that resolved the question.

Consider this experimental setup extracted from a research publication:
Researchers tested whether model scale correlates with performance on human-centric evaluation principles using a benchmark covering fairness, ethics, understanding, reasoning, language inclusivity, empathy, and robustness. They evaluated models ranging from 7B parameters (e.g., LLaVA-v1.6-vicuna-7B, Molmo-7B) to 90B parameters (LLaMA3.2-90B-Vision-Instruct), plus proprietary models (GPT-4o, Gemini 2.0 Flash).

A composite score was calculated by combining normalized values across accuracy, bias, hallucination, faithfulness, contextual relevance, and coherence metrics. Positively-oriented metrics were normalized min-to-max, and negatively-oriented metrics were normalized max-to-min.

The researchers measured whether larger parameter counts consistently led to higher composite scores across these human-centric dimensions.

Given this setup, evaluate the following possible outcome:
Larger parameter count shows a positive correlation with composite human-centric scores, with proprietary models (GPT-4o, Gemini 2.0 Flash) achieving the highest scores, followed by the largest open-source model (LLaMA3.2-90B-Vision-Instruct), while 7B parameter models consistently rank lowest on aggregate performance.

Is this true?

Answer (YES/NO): NO